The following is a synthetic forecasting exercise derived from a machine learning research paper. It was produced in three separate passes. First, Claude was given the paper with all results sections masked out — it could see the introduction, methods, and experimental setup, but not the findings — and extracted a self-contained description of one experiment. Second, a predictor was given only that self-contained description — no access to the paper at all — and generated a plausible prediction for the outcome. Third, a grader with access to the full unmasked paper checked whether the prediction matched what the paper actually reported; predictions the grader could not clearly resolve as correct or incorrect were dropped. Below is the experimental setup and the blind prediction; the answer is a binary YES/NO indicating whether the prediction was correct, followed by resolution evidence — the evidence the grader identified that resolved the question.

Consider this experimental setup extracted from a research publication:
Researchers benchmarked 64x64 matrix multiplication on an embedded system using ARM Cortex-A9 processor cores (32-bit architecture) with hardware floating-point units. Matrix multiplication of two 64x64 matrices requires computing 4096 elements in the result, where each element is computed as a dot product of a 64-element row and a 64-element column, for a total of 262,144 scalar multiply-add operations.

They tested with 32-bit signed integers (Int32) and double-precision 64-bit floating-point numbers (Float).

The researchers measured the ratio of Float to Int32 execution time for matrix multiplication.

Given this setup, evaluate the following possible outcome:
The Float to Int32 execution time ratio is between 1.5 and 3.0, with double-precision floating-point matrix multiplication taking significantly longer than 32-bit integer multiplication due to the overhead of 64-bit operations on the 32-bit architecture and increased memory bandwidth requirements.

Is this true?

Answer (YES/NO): YES